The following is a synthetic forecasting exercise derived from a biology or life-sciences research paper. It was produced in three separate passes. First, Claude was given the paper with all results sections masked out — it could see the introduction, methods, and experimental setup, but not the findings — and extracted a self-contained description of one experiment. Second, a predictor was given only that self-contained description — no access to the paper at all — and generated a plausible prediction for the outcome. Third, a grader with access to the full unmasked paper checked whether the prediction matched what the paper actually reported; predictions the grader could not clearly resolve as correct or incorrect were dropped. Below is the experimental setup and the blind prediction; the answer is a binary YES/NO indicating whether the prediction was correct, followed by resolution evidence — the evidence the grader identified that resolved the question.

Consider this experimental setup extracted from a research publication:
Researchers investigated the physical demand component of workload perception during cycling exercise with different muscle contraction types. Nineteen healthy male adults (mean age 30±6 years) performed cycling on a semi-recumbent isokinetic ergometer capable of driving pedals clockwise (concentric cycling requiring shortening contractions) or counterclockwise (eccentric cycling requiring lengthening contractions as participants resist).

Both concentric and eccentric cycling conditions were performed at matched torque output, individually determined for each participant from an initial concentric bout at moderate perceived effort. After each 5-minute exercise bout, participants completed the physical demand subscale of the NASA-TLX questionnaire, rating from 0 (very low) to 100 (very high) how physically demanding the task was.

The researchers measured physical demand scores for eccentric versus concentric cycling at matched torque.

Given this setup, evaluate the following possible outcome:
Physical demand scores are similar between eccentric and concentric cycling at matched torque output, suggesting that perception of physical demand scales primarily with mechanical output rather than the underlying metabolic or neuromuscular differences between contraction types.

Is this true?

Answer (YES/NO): NO